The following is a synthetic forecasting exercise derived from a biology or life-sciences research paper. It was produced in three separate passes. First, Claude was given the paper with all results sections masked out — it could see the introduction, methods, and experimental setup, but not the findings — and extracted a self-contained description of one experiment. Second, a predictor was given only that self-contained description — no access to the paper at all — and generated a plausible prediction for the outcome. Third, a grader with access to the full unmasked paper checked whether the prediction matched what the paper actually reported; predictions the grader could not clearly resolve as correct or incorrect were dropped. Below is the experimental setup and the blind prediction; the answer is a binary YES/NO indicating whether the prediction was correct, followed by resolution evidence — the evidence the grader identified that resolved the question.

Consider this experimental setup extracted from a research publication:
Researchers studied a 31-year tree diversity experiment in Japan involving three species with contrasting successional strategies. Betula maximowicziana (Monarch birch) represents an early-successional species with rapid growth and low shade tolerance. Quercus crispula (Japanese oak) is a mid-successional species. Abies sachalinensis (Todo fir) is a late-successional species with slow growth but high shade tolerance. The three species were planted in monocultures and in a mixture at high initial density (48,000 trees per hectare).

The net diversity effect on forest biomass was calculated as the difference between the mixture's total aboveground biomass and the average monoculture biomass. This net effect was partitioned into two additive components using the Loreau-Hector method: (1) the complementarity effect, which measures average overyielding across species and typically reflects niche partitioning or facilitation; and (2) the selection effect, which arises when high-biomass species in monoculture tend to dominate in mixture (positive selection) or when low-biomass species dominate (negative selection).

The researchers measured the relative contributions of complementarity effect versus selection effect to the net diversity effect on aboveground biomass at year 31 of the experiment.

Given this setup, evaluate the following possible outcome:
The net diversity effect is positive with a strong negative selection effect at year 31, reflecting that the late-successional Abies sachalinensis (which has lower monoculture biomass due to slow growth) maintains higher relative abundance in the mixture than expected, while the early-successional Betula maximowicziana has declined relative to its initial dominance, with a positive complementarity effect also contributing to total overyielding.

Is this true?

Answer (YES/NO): NO